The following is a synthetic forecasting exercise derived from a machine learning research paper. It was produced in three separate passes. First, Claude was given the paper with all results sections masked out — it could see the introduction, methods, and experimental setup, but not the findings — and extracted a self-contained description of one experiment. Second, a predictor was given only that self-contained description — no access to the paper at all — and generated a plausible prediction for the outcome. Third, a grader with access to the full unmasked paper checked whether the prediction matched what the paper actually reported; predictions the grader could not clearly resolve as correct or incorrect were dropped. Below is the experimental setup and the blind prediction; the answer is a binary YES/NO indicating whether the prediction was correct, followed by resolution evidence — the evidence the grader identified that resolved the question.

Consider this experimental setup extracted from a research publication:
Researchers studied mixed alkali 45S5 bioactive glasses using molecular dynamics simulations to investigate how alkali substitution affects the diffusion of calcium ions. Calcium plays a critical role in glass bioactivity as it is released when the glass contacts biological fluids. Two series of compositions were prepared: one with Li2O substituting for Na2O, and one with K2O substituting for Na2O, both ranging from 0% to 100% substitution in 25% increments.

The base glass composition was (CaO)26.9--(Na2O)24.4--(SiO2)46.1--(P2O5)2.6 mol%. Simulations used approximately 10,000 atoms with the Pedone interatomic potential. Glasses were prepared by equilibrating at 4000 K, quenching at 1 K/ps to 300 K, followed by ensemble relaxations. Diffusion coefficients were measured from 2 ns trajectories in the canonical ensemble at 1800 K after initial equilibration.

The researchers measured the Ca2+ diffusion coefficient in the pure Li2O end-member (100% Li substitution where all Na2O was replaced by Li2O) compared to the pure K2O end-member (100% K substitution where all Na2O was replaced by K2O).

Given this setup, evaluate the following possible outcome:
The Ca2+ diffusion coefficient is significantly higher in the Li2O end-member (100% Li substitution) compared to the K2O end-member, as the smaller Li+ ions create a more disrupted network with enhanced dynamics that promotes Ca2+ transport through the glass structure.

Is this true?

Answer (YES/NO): NO